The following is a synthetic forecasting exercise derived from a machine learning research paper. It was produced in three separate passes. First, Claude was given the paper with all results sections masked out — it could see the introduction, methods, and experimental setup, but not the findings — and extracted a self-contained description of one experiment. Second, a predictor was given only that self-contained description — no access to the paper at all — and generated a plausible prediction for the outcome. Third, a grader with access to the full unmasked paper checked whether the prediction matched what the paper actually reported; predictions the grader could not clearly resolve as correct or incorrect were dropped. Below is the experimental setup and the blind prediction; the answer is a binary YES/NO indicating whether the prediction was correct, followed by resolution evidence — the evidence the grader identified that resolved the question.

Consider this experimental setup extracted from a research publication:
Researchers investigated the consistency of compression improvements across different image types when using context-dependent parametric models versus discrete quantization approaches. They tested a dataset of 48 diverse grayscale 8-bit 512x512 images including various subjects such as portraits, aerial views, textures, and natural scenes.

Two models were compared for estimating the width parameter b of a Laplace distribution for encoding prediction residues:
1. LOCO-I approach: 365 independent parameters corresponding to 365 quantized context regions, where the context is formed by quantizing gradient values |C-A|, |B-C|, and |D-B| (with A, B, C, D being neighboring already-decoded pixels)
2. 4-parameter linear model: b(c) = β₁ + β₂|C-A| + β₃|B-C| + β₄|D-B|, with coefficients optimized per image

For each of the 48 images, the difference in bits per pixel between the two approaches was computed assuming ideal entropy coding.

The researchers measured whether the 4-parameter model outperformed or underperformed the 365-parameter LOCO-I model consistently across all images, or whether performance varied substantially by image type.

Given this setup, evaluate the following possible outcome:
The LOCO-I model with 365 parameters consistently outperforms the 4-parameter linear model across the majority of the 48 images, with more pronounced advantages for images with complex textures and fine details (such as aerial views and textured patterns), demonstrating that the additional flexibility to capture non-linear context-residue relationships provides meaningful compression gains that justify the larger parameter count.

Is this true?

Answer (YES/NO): NO